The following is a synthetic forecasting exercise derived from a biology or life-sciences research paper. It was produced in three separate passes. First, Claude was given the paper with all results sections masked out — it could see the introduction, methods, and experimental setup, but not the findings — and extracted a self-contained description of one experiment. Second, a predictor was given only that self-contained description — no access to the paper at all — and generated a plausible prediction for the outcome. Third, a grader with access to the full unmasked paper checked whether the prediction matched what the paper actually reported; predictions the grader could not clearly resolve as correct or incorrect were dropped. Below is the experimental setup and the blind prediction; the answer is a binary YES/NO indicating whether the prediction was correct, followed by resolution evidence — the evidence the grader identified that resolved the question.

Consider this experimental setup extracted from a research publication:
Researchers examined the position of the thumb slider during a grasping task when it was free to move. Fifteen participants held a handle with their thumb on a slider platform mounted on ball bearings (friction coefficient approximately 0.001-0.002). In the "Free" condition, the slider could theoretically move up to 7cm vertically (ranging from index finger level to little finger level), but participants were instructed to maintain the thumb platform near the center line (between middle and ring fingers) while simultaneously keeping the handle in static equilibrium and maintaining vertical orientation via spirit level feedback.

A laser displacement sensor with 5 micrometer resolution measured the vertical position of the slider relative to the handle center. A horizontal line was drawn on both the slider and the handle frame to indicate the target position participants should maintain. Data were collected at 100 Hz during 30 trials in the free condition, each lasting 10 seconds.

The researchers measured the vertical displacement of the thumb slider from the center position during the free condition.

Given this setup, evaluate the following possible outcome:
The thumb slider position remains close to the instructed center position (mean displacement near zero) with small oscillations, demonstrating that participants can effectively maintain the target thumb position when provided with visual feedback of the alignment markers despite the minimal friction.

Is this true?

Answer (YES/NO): YES